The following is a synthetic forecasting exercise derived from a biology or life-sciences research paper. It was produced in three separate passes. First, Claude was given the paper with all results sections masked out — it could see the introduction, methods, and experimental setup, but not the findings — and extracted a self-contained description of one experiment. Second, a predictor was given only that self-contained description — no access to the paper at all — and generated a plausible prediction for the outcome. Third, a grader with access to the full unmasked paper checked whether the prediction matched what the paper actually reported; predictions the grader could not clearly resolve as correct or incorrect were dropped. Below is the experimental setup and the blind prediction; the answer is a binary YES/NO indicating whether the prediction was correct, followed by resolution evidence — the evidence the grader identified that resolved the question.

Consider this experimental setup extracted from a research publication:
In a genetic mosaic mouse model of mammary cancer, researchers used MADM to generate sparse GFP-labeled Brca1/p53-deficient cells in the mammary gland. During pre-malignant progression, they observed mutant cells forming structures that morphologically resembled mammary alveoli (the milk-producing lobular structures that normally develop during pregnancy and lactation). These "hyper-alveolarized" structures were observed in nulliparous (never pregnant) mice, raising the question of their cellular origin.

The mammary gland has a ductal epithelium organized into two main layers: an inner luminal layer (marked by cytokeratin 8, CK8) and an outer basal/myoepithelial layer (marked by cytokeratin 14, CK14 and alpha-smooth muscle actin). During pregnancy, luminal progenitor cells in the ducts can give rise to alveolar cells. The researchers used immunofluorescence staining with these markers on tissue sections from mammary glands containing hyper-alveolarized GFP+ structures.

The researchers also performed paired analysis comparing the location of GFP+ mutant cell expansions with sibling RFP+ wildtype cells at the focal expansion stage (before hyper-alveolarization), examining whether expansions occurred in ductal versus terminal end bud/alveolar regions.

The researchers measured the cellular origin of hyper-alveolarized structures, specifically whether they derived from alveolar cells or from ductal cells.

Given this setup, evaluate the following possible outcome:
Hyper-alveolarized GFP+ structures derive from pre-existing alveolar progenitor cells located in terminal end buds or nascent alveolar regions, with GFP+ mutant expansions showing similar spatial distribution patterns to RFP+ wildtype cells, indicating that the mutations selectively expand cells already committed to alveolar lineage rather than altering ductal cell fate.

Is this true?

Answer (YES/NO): NO